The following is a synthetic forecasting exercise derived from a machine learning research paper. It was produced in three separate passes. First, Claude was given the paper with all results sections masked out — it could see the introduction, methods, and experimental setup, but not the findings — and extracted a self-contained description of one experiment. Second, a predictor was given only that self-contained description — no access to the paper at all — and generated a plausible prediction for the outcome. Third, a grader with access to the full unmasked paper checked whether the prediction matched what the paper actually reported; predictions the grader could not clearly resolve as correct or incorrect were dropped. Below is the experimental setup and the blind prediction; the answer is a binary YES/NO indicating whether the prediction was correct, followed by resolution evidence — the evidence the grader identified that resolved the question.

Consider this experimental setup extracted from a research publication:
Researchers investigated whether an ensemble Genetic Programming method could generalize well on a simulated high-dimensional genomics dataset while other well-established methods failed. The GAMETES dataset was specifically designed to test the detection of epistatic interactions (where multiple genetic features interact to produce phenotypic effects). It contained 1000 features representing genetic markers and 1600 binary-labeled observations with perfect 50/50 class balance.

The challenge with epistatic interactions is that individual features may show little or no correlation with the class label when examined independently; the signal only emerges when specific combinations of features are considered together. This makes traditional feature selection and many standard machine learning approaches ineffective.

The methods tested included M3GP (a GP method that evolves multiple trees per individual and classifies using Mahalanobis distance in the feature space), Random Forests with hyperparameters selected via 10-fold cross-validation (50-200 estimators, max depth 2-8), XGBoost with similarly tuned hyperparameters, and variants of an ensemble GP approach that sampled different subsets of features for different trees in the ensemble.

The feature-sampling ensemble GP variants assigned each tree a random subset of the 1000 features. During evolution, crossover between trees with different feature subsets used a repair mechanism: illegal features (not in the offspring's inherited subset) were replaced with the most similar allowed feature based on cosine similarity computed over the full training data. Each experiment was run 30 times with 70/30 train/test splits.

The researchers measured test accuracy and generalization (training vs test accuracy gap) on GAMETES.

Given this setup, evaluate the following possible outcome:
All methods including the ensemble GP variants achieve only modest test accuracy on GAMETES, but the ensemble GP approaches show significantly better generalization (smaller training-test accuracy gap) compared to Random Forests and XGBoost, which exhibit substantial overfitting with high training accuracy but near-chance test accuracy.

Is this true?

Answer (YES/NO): NO